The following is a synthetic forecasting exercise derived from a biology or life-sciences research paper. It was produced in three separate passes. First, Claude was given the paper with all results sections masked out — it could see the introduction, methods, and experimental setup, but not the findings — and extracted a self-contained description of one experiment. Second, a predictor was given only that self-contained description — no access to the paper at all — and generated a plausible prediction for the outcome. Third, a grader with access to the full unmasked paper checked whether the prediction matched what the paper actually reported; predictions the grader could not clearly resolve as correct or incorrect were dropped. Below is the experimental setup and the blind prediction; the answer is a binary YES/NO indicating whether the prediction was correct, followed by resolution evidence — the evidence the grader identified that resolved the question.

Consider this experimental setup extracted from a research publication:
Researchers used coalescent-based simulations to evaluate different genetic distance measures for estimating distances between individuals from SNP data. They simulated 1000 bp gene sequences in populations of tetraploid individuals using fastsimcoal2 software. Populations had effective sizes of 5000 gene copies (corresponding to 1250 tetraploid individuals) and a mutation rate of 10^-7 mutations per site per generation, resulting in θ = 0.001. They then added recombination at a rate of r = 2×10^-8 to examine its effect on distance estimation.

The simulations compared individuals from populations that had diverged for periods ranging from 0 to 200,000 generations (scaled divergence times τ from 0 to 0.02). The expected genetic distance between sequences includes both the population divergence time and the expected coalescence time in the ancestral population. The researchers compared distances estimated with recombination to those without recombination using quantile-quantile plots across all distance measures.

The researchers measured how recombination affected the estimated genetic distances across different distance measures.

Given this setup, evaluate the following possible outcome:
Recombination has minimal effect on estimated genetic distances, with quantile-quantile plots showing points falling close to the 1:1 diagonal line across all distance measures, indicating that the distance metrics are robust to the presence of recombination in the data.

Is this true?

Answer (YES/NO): NO